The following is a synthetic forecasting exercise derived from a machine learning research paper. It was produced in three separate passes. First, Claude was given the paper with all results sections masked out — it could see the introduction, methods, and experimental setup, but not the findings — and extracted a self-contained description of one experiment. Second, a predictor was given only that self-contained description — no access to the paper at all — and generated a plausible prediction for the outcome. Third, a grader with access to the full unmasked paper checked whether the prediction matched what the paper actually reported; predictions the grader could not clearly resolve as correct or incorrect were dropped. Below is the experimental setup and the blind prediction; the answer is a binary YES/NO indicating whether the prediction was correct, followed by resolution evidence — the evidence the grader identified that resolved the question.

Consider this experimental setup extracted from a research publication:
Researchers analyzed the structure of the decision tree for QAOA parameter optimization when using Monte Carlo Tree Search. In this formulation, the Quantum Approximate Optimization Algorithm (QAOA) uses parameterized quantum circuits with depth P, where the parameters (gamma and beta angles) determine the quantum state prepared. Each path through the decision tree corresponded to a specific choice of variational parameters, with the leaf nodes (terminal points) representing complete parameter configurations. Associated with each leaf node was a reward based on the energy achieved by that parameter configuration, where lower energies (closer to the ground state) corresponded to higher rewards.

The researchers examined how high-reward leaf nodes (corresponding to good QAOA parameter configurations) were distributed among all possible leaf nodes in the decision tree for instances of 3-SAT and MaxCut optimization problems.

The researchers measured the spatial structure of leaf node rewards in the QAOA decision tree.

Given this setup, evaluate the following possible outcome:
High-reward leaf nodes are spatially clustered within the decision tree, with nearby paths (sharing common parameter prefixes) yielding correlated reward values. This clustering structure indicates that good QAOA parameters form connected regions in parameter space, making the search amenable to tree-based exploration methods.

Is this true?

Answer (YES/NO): NO